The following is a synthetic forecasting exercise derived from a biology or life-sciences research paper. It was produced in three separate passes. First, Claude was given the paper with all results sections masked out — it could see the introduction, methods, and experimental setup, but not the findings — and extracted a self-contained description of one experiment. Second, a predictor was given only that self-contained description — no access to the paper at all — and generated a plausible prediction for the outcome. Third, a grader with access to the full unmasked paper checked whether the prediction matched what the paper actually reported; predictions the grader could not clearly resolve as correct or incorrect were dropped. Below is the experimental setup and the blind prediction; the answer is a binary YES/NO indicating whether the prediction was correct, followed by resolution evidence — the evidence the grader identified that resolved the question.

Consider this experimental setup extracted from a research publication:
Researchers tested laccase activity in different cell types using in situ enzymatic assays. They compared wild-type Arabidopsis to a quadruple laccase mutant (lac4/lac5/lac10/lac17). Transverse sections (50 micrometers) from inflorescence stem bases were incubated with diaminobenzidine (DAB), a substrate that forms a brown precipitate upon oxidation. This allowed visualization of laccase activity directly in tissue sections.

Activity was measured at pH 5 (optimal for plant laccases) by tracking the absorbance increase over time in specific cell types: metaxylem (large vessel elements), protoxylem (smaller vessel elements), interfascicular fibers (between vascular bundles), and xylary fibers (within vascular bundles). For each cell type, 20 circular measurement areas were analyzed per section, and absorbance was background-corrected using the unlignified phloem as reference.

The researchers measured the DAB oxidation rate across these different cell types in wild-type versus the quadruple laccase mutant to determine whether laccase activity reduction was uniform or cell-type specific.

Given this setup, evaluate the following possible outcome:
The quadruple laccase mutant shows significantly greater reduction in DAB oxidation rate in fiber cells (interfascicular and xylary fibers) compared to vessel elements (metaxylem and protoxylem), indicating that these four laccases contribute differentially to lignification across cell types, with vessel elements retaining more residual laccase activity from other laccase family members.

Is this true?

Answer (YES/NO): NO